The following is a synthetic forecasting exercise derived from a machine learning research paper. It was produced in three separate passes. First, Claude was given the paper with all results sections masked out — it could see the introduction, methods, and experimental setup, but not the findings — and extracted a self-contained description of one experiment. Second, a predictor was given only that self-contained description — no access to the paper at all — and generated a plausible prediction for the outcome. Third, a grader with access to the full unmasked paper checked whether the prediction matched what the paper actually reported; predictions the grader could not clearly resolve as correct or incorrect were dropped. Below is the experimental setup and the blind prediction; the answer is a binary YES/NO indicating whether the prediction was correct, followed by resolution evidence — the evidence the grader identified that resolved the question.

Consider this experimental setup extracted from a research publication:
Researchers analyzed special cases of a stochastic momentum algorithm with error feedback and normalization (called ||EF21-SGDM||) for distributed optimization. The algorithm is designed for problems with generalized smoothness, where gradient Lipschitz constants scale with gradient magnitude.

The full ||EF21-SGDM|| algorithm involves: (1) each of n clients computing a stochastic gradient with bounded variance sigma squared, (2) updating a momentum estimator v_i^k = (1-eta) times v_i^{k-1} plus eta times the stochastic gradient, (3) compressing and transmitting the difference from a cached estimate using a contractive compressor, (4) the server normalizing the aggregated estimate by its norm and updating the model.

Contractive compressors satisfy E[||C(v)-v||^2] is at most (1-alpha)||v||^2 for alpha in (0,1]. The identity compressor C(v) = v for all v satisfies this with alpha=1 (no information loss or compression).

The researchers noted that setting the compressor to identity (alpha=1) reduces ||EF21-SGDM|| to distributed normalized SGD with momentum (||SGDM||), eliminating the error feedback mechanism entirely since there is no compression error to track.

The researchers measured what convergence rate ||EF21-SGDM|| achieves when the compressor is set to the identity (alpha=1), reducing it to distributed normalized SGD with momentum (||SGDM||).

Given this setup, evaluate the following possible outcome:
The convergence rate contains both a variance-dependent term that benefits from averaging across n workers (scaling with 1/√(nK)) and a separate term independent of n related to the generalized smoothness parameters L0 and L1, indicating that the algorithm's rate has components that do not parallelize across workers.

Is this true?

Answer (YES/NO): NO